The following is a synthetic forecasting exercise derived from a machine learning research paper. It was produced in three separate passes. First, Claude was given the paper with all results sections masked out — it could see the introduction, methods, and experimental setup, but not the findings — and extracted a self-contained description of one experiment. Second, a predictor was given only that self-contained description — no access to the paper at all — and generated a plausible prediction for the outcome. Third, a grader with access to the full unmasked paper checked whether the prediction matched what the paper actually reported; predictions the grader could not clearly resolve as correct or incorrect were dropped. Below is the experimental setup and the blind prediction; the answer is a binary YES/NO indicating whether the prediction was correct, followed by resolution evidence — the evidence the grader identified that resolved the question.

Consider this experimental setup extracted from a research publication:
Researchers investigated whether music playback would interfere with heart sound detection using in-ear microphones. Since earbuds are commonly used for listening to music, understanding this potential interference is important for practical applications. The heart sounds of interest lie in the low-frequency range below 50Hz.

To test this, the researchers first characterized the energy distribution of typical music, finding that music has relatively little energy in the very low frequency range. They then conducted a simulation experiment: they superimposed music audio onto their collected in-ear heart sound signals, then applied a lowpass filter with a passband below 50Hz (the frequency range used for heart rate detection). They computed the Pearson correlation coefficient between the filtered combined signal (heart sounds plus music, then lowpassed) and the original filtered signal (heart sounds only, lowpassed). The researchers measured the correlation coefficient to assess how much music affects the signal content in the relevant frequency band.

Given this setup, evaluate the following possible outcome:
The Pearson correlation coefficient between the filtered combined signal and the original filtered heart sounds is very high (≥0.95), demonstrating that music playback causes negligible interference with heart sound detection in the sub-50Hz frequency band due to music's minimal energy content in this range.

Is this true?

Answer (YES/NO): YES